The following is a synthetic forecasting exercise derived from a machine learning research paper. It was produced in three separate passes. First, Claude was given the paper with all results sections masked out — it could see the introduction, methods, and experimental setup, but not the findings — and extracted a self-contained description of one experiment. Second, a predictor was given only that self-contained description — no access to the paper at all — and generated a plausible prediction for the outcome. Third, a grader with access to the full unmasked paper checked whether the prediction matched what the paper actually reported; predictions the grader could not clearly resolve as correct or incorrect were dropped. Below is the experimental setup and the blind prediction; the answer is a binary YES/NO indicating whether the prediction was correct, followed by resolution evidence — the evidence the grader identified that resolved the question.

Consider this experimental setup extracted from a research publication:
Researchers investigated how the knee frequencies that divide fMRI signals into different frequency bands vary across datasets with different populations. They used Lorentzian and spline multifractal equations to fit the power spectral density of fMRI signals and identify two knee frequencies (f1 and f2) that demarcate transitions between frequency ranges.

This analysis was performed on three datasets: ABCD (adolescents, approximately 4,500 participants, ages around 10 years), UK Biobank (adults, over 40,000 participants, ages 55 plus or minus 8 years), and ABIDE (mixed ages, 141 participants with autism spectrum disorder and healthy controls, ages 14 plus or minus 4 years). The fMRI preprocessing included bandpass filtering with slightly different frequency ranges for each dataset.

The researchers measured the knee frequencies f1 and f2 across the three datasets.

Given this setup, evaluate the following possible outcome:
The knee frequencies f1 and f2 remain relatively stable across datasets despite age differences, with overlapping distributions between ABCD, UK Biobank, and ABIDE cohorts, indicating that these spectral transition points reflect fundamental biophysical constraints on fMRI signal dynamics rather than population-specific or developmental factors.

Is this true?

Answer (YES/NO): NO